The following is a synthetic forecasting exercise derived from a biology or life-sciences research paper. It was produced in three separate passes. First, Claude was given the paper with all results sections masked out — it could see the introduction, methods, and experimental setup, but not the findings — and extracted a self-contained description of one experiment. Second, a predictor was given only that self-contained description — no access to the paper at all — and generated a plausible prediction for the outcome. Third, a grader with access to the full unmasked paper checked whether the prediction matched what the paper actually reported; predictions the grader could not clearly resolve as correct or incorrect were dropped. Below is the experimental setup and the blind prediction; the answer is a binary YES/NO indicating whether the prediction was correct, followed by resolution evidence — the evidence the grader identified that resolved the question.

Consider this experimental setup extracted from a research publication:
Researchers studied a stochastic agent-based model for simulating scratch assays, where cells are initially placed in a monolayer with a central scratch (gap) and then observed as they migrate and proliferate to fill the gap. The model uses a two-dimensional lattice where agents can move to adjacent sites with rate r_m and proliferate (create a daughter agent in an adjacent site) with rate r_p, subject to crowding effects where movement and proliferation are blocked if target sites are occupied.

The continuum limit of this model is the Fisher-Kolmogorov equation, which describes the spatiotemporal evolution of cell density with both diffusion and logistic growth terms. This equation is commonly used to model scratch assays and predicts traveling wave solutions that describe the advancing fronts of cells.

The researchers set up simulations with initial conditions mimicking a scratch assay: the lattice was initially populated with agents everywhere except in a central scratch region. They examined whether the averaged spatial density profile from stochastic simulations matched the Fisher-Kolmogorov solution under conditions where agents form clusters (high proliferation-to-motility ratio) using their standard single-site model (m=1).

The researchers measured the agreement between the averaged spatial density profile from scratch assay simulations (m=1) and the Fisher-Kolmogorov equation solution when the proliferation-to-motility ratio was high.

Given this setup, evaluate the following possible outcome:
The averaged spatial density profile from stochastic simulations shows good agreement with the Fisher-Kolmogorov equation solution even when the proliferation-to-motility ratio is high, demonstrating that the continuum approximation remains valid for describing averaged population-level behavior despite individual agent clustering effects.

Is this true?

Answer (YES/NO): NO